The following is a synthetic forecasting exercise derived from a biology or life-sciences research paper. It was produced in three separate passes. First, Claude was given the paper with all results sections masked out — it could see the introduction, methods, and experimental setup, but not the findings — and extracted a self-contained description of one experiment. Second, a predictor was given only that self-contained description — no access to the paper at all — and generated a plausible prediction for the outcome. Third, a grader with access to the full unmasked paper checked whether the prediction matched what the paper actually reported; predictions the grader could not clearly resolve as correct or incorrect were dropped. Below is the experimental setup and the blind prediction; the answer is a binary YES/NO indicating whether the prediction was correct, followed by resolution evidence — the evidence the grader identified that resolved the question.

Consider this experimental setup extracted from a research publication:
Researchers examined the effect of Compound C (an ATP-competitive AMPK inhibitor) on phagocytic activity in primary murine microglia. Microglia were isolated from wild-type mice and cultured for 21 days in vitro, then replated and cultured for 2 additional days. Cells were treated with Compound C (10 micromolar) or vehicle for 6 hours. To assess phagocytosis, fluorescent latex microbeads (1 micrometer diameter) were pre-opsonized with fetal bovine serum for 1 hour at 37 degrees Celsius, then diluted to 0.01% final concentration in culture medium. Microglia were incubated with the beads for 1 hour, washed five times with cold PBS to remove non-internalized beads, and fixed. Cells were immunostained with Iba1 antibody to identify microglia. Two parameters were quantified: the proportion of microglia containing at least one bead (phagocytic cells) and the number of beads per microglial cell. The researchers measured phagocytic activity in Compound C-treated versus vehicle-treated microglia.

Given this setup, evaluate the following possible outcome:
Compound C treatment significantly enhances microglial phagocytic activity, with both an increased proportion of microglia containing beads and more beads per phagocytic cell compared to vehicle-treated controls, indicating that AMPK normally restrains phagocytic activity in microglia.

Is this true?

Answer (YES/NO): NO